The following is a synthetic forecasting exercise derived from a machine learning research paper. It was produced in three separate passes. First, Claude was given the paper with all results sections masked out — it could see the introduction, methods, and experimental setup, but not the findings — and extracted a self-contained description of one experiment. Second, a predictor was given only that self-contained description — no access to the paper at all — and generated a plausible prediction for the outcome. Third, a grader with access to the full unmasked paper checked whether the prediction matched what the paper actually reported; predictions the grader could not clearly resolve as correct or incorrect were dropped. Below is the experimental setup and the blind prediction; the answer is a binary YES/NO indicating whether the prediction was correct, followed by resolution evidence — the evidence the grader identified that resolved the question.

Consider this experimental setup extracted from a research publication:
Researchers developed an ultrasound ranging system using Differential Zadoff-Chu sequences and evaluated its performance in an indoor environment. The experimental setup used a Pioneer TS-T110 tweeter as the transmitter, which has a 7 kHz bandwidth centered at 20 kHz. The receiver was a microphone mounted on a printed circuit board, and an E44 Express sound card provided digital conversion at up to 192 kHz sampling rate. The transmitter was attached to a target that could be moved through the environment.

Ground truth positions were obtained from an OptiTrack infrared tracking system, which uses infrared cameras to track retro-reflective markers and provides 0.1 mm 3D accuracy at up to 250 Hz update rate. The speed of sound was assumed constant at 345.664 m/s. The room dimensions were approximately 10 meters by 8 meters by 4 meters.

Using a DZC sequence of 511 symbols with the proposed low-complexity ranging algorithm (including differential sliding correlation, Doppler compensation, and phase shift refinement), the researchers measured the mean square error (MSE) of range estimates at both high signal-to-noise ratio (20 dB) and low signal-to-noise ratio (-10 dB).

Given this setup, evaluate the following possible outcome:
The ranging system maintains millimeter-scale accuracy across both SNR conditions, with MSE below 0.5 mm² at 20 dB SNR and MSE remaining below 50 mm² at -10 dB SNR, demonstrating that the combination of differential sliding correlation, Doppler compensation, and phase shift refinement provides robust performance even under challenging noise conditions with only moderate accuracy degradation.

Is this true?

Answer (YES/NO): NO